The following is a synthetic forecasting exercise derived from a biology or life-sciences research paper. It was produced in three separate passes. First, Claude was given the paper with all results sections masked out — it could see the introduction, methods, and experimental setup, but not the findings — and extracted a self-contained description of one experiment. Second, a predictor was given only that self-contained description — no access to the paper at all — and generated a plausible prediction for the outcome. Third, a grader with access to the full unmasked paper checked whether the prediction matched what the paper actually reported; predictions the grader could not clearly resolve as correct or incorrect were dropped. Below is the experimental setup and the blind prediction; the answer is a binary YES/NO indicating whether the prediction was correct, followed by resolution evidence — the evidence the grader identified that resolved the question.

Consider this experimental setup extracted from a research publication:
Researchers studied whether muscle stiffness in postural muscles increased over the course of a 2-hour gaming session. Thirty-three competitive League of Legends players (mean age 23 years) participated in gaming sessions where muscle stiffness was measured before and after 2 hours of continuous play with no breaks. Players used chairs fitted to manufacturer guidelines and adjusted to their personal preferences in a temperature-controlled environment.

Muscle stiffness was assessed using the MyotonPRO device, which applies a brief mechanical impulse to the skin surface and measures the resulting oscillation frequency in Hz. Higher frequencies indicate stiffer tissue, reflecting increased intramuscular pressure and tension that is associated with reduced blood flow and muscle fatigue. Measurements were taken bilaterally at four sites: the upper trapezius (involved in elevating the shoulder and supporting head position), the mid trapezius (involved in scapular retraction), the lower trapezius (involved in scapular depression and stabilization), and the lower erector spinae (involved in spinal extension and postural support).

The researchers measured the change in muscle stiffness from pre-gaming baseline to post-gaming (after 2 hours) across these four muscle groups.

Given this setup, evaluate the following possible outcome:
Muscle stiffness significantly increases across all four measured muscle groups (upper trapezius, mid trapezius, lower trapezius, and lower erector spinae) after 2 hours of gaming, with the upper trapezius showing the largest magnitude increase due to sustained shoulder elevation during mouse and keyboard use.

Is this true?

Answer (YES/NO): NO